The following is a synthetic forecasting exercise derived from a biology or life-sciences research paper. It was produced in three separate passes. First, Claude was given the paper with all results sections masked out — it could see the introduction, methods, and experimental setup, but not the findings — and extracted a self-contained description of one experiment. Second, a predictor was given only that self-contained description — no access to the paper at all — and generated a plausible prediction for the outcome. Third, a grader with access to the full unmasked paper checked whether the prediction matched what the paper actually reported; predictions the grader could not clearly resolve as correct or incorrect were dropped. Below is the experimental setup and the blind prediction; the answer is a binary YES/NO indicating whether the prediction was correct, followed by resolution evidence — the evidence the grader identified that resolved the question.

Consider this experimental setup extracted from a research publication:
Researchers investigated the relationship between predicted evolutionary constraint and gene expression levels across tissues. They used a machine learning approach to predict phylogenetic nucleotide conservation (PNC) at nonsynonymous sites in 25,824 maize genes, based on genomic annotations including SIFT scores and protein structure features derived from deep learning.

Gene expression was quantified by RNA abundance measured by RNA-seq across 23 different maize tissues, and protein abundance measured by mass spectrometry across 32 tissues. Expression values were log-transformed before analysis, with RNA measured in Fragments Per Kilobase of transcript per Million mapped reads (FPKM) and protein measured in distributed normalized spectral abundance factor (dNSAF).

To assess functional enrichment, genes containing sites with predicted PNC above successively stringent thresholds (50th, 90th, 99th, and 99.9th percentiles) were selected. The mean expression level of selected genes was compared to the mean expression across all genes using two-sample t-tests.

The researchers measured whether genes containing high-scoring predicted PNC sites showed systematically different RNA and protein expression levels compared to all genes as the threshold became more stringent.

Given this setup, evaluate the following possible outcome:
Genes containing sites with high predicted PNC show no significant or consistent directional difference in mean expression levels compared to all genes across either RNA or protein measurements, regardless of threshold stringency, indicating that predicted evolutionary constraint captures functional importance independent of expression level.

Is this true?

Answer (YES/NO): NO